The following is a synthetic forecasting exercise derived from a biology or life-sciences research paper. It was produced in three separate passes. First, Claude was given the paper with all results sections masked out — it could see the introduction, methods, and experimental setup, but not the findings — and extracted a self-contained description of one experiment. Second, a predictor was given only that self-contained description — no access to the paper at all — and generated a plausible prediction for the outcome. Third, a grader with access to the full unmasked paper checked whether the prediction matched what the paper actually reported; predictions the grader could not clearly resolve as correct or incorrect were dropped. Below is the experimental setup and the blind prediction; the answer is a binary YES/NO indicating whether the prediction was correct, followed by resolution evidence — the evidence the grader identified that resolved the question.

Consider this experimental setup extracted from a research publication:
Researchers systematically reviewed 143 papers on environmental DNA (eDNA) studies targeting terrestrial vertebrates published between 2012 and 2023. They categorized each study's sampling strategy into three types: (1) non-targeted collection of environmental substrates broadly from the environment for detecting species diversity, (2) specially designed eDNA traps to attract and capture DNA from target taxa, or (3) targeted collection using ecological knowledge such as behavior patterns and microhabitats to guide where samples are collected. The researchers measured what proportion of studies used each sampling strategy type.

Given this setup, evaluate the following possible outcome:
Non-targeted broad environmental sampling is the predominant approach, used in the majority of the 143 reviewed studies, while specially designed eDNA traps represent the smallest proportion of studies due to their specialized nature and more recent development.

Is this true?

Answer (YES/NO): YES